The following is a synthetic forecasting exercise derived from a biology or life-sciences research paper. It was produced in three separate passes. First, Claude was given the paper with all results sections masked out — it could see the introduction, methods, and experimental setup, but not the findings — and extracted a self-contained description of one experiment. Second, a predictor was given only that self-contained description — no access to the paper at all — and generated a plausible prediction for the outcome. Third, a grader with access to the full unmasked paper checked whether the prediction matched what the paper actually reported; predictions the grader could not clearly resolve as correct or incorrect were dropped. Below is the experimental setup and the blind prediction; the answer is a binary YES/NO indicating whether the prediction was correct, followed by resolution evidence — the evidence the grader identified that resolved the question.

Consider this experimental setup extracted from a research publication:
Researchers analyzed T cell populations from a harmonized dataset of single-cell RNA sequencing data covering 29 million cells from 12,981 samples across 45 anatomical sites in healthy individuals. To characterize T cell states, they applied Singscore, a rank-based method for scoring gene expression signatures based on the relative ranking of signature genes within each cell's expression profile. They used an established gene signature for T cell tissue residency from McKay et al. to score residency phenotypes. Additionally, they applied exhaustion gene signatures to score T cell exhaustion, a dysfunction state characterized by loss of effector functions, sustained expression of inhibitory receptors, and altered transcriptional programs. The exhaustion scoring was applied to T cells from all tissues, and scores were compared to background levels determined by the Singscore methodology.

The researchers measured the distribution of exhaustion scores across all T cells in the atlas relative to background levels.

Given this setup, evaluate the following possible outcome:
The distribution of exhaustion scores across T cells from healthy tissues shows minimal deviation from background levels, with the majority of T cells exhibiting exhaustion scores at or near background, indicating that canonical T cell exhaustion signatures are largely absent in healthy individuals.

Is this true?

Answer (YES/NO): YES